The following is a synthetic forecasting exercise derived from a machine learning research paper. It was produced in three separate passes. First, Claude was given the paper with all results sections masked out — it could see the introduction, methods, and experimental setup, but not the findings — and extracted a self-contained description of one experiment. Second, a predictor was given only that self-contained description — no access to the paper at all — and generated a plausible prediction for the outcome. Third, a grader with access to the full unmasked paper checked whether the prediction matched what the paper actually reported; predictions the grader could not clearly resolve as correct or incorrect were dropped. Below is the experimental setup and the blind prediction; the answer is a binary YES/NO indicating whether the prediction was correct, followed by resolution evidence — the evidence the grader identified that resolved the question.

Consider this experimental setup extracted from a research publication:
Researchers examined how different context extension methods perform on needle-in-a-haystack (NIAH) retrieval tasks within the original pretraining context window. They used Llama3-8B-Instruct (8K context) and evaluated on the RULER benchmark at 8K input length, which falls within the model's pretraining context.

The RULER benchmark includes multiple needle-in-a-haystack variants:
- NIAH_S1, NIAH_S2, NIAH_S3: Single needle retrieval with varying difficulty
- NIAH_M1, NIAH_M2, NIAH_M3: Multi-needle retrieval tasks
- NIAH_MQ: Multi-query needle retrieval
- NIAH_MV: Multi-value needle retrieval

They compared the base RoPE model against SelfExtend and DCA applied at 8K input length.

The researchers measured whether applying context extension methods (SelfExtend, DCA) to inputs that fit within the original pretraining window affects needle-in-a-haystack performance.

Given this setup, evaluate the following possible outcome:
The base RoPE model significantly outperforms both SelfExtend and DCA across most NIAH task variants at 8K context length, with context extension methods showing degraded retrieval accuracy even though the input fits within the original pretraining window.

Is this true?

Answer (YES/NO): NO